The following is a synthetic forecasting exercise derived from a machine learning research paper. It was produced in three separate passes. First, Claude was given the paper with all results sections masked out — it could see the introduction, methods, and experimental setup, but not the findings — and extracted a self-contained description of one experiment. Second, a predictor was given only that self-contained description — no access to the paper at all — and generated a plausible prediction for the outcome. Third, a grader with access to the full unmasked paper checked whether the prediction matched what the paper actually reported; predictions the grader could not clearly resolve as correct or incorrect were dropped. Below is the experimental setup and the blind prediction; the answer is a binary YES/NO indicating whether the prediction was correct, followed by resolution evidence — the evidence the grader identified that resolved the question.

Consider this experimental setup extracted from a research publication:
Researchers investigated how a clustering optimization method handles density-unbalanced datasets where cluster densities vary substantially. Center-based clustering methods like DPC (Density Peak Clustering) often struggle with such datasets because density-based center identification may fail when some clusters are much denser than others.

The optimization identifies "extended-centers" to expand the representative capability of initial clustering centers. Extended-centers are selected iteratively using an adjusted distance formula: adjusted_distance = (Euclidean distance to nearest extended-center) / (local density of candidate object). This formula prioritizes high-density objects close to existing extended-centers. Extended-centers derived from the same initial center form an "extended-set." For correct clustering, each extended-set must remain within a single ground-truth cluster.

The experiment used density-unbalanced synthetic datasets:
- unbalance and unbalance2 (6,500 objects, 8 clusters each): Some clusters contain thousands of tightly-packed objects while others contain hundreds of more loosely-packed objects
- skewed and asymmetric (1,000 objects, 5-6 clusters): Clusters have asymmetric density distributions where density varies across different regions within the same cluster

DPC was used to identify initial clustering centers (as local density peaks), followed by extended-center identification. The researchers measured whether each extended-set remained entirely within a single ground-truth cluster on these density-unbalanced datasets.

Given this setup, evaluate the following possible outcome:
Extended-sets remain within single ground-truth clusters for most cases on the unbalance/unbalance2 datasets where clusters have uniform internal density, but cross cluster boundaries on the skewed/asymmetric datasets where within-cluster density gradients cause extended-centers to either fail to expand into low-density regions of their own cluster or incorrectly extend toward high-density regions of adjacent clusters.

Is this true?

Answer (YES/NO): NO